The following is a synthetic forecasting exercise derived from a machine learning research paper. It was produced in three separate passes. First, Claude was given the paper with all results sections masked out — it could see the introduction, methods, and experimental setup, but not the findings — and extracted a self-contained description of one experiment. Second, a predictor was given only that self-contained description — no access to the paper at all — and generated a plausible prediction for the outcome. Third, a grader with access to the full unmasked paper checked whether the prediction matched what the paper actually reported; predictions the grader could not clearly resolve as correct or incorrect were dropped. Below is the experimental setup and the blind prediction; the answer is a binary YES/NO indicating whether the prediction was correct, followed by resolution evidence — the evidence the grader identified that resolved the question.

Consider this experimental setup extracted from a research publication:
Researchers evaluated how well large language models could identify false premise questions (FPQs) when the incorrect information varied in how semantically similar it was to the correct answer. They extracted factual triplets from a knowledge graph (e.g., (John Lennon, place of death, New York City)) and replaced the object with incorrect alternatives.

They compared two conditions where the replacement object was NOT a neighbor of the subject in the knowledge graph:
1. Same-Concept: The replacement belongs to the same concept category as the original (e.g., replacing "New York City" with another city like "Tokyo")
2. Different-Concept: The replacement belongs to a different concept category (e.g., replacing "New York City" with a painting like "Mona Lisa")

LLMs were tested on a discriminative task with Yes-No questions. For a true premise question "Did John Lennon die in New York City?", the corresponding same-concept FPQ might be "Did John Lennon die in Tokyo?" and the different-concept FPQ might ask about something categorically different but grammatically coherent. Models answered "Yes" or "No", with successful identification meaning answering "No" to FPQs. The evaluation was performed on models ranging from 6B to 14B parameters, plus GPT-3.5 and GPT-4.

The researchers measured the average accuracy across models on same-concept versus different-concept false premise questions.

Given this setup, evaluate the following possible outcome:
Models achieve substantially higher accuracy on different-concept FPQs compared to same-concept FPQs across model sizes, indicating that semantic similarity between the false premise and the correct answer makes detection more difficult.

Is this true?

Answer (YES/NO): YES